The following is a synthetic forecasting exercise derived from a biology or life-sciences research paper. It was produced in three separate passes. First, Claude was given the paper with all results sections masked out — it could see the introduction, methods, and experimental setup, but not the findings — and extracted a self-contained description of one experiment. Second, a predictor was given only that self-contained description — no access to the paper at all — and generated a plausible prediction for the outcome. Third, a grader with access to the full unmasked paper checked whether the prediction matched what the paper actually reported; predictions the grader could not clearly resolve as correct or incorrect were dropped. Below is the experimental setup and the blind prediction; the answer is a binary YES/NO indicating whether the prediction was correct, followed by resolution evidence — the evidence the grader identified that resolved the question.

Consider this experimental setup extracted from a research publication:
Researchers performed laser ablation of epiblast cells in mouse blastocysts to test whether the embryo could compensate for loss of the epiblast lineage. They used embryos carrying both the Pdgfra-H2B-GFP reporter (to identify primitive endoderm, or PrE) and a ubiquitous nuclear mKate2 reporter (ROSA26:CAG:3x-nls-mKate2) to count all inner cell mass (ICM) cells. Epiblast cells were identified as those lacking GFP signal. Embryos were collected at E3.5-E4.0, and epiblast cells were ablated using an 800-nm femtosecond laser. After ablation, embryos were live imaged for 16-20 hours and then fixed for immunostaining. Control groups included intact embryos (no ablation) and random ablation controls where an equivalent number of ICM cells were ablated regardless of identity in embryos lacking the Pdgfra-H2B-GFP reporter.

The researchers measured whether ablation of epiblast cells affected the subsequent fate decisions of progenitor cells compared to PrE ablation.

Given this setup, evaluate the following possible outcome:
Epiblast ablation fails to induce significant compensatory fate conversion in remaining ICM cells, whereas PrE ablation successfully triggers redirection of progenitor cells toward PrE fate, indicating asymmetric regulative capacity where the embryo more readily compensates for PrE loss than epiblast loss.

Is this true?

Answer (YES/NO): NO